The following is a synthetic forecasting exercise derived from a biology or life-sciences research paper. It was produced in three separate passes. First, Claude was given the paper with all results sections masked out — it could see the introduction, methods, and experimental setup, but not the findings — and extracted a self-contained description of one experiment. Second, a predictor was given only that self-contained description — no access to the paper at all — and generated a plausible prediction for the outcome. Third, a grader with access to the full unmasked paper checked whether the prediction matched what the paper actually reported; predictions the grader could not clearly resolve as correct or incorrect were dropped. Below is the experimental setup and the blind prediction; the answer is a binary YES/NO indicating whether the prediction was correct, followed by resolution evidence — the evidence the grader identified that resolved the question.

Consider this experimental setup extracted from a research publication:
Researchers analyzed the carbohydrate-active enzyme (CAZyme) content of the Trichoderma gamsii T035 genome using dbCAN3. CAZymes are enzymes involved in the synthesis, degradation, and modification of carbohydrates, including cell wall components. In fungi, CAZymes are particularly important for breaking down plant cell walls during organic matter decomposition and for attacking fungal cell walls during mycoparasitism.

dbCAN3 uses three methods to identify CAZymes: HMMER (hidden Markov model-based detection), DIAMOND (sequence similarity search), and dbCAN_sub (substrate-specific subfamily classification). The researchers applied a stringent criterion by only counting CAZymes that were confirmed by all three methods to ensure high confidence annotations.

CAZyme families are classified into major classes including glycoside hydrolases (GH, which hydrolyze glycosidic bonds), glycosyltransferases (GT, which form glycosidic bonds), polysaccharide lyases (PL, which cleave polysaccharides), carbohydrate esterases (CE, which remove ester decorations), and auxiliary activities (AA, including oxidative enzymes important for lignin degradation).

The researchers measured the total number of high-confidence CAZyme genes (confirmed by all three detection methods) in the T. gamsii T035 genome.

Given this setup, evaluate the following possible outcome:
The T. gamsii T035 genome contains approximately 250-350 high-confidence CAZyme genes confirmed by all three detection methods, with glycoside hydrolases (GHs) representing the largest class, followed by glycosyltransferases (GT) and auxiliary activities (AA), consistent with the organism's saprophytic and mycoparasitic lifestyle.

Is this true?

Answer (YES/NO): NO